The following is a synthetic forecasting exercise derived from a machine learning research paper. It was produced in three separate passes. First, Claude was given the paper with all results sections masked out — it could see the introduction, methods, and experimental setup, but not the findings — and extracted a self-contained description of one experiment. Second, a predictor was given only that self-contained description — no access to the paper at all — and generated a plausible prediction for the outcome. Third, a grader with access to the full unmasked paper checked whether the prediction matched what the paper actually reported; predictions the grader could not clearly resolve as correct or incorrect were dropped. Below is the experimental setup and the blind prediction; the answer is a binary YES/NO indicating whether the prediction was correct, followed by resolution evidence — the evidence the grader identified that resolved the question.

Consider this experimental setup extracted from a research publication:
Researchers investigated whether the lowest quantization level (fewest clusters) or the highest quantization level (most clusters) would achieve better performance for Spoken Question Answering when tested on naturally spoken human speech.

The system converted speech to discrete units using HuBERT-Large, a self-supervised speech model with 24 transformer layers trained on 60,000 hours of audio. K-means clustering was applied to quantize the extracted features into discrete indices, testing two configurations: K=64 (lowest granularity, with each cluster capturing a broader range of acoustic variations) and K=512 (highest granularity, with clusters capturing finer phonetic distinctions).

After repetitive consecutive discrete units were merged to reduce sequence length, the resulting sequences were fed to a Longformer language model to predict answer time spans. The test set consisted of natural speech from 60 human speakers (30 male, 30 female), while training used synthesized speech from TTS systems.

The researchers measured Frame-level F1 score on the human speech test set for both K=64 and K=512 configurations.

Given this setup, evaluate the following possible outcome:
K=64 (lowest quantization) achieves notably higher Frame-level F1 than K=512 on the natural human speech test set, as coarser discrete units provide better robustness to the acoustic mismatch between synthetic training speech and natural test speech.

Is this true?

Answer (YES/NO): YES